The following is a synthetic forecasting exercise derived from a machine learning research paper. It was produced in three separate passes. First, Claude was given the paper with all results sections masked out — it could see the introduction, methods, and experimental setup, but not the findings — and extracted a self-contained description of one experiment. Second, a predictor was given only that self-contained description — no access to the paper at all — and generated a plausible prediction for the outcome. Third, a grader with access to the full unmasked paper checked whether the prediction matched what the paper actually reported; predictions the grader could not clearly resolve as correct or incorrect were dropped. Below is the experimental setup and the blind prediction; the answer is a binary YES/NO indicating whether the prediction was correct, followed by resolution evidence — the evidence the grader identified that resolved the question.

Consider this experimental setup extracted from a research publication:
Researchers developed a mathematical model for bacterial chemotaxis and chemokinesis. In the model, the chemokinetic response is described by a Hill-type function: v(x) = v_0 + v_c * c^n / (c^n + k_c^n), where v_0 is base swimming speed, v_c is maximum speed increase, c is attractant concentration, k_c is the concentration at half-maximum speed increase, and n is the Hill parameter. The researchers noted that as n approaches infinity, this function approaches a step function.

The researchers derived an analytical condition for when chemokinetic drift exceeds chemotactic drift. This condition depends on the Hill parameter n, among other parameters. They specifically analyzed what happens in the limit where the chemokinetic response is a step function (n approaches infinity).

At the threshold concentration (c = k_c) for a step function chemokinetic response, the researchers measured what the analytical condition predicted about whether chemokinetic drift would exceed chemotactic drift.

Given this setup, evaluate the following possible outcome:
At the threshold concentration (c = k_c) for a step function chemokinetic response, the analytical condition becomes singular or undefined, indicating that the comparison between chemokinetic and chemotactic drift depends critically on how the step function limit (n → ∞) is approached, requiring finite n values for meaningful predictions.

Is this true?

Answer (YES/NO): NO